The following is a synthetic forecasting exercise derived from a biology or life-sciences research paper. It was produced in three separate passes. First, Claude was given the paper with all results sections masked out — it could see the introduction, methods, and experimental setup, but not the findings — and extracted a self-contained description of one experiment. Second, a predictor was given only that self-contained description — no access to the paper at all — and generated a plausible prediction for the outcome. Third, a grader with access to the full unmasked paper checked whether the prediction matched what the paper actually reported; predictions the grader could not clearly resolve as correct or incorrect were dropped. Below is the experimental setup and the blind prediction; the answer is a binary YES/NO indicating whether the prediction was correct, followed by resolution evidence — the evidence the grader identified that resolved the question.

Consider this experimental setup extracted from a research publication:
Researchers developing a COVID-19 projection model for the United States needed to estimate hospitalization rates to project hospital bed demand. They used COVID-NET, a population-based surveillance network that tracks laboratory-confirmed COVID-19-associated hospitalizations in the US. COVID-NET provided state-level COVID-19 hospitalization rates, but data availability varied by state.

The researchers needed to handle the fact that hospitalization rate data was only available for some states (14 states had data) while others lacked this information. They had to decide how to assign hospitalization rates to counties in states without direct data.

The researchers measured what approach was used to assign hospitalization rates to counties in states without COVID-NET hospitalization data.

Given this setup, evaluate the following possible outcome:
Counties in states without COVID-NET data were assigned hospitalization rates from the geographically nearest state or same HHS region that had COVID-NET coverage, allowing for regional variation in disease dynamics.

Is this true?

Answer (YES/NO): NO